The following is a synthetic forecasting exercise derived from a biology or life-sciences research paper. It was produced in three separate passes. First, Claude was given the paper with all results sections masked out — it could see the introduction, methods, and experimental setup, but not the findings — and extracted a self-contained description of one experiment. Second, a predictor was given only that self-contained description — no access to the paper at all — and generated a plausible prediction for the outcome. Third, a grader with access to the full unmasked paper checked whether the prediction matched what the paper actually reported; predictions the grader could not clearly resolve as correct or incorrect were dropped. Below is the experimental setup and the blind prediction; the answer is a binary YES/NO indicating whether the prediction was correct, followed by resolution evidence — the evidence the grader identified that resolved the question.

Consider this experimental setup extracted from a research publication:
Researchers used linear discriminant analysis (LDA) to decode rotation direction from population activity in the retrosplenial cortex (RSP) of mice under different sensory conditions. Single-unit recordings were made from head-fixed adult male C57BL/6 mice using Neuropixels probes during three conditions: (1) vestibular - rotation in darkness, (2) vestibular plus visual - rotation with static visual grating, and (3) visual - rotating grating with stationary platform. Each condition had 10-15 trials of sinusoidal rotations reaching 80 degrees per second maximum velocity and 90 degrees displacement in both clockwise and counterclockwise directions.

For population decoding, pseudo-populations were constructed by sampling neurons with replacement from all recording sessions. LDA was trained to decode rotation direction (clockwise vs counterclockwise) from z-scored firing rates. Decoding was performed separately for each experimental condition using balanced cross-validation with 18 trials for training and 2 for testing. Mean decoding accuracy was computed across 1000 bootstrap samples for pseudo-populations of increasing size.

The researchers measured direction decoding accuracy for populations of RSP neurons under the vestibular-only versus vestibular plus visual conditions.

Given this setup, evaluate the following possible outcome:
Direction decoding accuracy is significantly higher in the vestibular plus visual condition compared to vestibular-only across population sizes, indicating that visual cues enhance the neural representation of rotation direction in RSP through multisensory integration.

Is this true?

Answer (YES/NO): NO